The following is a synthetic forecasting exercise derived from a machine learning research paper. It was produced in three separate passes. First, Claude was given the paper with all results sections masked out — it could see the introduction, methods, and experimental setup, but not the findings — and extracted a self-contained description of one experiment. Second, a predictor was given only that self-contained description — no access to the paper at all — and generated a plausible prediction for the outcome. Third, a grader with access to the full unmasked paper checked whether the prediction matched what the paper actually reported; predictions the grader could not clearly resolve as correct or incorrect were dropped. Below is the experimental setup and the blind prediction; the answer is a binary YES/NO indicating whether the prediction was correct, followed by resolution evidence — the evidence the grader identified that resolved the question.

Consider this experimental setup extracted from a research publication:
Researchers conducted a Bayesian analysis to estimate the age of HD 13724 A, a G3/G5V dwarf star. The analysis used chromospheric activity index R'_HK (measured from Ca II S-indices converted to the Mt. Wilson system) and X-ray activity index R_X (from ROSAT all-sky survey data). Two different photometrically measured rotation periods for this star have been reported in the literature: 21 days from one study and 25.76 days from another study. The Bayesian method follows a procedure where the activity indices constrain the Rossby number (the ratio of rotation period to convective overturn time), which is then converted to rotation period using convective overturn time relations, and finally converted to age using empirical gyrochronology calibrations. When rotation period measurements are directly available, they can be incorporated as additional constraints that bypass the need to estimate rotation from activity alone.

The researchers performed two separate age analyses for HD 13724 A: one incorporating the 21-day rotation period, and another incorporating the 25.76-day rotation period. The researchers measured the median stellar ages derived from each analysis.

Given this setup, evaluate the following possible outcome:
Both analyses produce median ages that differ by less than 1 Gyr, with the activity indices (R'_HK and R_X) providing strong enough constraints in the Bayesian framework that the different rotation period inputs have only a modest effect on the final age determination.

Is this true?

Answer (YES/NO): YES